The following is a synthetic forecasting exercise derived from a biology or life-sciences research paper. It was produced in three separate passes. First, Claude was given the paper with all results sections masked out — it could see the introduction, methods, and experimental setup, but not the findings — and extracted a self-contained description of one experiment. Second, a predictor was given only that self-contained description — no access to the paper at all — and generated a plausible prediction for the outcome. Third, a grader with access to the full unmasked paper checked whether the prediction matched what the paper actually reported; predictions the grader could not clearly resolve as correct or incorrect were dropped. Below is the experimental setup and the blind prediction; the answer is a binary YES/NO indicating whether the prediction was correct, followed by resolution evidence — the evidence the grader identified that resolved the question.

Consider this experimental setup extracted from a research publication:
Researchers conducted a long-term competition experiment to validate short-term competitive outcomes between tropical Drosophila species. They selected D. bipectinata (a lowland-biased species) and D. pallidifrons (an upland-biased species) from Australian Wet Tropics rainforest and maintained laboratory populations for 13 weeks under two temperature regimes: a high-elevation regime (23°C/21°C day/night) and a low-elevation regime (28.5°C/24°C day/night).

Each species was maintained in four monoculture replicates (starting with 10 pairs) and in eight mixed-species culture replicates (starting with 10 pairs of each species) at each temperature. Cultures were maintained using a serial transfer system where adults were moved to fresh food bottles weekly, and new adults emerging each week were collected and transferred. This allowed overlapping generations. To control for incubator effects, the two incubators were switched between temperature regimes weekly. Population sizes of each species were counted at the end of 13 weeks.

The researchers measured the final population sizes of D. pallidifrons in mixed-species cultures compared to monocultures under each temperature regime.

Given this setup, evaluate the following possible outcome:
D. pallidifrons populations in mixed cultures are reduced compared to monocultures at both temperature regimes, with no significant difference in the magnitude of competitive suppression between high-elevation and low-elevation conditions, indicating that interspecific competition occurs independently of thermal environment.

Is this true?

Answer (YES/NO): NO